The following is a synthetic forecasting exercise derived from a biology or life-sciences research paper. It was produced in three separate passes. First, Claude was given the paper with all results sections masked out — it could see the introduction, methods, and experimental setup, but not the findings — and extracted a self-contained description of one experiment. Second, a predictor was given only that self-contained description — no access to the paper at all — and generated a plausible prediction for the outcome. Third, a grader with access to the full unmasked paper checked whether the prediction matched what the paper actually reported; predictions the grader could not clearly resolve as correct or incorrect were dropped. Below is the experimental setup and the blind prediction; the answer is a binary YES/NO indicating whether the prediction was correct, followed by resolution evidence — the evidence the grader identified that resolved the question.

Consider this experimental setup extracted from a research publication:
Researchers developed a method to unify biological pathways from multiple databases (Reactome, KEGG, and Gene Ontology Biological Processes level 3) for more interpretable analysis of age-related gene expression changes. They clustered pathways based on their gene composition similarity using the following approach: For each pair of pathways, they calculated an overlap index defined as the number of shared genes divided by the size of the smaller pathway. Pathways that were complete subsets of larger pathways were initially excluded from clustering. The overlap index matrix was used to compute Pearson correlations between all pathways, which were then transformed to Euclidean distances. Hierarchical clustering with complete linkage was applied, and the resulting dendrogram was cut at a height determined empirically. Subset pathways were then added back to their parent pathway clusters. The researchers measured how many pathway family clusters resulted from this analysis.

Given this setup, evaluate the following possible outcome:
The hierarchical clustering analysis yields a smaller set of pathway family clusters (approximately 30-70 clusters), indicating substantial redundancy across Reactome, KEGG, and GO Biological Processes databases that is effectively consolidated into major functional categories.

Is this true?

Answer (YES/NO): NO